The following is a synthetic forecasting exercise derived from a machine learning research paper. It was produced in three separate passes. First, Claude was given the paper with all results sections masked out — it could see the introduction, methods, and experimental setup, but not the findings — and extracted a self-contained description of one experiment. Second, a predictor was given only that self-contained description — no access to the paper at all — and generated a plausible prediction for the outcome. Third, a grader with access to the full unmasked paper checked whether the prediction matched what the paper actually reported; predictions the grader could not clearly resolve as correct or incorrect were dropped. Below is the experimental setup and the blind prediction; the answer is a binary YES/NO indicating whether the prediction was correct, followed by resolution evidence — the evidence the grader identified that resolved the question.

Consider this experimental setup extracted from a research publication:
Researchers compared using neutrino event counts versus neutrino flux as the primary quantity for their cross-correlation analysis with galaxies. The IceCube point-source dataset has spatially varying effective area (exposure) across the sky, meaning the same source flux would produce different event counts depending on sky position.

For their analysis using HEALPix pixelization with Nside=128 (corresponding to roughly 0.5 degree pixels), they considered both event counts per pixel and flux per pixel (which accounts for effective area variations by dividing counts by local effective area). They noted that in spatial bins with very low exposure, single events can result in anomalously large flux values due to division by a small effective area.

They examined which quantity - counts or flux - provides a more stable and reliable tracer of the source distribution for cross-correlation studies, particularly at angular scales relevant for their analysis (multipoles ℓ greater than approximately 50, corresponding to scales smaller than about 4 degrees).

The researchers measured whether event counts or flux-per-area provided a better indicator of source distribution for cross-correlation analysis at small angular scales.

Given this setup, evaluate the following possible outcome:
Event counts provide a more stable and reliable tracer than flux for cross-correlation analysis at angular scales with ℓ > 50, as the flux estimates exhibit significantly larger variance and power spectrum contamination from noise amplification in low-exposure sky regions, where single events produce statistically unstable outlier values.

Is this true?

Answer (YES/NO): YES